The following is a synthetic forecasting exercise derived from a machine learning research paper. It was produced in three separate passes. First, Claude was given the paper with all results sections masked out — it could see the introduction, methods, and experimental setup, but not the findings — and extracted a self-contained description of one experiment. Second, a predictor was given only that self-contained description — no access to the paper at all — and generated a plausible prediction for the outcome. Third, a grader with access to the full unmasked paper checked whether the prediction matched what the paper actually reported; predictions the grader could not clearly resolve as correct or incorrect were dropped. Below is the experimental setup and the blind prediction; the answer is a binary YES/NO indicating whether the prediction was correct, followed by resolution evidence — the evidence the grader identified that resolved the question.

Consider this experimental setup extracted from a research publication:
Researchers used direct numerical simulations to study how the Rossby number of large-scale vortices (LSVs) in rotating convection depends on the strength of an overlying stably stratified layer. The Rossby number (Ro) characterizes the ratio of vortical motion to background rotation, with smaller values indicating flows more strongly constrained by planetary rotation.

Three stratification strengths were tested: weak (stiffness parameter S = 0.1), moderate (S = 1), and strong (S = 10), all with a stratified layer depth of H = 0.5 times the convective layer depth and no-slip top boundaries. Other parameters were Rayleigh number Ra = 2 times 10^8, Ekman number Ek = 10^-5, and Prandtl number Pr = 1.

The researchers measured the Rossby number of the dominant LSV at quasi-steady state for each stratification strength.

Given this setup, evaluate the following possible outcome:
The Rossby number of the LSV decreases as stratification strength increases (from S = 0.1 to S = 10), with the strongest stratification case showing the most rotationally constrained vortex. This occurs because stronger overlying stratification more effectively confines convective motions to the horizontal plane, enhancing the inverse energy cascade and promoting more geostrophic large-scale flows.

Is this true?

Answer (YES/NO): NO